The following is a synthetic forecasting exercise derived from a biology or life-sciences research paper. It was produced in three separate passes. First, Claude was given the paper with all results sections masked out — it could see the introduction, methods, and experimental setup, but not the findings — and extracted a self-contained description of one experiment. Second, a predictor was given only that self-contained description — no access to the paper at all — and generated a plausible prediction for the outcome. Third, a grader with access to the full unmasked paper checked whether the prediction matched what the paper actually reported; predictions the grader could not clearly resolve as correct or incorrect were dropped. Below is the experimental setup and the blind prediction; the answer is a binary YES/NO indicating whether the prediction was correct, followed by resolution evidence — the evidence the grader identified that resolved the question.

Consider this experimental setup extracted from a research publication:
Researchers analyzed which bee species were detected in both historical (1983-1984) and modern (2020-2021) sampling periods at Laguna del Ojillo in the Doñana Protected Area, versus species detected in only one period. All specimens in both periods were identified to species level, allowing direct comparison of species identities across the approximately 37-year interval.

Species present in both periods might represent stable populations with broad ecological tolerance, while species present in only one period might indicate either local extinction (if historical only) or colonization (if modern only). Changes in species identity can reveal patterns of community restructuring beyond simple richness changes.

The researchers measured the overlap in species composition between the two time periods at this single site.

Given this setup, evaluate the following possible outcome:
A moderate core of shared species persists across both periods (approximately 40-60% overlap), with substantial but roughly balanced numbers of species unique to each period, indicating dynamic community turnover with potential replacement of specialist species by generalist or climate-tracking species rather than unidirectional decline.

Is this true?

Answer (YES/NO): NO